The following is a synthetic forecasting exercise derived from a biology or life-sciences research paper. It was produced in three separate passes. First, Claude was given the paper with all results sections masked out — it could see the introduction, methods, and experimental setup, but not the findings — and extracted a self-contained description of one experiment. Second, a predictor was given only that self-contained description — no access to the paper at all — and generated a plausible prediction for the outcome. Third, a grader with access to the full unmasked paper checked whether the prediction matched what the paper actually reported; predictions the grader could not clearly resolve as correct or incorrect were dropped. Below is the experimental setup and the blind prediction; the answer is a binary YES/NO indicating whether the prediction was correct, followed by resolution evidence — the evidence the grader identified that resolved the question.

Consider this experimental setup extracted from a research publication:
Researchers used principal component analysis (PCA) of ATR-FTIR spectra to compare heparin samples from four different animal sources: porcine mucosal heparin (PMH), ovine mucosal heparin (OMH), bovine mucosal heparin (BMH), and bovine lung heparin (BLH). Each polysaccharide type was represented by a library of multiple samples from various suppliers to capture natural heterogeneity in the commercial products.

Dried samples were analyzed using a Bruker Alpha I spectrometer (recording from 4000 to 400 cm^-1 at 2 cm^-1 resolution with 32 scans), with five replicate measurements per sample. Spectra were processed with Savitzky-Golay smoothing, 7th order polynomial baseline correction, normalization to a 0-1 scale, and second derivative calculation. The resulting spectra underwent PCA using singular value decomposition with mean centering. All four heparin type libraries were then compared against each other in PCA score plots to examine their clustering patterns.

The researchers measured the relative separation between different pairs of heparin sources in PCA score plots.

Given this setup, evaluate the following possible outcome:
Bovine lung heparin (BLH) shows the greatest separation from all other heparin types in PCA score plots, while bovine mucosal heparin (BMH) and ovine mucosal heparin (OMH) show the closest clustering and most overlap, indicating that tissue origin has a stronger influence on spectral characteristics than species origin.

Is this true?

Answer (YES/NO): NO